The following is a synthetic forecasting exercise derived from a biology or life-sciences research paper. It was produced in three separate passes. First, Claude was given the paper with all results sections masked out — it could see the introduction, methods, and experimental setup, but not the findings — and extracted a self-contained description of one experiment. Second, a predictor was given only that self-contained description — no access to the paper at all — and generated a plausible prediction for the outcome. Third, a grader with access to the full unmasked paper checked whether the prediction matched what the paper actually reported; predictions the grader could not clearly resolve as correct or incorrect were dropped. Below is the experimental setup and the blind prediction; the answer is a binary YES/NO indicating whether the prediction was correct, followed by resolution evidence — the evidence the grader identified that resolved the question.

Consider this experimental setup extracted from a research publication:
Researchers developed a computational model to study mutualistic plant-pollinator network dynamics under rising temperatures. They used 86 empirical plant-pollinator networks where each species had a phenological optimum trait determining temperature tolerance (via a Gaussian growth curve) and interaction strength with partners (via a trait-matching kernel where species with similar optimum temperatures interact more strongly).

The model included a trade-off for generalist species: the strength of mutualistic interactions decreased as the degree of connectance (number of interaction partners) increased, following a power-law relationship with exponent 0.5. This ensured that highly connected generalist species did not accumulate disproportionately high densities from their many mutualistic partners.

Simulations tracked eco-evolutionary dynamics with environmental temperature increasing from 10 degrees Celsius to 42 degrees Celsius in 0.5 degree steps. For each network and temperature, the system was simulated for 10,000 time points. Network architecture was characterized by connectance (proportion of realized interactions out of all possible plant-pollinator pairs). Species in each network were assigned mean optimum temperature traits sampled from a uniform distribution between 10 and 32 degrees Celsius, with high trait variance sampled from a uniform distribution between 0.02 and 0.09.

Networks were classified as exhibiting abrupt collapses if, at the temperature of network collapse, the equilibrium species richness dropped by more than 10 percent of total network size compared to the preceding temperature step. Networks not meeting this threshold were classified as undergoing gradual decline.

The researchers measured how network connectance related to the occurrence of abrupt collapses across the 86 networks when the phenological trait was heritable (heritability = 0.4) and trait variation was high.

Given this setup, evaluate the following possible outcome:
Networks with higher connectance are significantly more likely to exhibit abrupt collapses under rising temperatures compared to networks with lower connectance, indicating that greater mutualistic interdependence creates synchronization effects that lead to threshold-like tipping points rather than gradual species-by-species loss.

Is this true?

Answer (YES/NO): YES